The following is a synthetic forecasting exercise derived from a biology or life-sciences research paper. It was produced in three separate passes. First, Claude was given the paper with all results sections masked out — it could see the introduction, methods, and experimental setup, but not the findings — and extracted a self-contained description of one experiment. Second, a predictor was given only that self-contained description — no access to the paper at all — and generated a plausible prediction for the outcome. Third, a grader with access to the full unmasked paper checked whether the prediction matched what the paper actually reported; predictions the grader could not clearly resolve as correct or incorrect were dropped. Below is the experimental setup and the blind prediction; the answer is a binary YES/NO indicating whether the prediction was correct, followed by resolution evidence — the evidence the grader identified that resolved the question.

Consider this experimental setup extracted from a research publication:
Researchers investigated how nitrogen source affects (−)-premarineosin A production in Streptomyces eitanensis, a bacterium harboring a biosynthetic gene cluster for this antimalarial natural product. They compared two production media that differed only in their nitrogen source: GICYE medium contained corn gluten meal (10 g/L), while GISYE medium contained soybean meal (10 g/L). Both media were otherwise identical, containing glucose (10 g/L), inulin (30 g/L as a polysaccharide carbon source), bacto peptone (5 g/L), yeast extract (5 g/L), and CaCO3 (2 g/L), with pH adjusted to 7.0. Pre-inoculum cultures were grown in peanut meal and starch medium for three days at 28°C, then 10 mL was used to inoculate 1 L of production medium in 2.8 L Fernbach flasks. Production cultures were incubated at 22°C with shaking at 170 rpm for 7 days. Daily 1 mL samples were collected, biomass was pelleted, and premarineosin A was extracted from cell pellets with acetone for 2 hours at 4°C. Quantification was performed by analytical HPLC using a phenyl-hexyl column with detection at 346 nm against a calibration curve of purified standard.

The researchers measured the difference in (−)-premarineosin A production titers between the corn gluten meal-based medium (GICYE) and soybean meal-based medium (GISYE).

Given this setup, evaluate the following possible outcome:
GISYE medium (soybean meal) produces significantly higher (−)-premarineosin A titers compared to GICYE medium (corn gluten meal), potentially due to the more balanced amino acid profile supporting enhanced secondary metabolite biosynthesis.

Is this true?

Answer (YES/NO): YES